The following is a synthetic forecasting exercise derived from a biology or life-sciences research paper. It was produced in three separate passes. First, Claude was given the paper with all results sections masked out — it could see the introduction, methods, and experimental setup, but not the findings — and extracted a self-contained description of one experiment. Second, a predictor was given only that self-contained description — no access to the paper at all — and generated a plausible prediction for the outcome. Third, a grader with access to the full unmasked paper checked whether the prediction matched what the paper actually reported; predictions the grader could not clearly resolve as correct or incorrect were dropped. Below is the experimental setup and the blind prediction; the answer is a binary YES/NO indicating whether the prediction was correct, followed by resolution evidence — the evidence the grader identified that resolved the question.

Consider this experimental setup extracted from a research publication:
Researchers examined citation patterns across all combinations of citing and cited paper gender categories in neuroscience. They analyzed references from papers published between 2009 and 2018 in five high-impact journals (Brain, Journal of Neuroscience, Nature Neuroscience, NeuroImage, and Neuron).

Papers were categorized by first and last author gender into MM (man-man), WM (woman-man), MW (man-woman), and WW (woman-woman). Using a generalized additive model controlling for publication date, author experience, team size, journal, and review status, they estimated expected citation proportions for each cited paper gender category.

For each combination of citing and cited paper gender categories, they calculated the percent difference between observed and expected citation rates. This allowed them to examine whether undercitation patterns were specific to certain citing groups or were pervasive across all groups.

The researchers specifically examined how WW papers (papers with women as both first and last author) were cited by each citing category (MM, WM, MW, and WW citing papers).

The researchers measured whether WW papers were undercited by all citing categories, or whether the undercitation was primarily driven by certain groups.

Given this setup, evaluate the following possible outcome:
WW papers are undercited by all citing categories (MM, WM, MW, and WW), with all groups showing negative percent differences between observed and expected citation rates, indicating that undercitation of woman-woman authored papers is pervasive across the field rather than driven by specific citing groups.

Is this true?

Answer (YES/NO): NO